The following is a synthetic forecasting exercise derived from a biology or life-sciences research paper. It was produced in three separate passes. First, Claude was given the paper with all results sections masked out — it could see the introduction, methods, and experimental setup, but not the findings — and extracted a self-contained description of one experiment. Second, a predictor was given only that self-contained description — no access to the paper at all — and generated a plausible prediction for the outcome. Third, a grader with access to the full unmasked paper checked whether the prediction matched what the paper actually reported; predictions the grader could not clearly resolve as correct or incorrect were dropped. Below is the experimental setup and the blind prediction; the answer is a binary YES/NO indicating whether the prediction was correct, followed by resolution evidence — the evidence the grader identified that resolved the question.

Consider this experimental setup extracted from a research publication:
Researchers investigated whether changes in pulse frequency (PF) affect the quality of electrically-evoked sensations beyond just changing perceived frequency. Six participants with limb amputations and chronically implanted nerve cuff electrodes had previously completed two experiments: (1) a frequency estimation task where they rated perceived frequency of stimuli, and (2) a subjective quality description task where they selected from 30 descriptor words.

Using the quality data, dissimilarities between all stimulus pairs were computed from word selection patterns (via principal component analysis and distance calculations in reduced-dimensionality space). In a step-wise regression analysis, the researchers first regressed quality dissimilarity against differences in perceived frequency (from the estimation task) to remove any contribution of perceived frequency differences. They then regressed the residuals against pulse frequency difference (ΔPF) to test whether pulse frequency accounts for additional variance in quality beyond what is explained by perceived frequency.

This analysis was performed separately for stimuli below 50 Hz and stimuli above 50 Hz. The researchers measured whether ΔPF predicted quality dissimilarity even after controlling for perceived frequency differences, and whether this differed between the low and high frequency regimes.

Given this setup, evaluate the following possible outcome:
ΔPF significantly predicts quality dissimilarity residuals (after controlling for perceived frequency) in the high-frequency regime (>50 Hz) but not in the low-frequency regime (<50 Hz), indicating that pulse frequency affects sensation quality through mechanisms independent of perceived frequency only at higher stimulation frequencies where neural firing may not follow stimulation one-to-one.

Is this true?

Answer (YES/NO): YES